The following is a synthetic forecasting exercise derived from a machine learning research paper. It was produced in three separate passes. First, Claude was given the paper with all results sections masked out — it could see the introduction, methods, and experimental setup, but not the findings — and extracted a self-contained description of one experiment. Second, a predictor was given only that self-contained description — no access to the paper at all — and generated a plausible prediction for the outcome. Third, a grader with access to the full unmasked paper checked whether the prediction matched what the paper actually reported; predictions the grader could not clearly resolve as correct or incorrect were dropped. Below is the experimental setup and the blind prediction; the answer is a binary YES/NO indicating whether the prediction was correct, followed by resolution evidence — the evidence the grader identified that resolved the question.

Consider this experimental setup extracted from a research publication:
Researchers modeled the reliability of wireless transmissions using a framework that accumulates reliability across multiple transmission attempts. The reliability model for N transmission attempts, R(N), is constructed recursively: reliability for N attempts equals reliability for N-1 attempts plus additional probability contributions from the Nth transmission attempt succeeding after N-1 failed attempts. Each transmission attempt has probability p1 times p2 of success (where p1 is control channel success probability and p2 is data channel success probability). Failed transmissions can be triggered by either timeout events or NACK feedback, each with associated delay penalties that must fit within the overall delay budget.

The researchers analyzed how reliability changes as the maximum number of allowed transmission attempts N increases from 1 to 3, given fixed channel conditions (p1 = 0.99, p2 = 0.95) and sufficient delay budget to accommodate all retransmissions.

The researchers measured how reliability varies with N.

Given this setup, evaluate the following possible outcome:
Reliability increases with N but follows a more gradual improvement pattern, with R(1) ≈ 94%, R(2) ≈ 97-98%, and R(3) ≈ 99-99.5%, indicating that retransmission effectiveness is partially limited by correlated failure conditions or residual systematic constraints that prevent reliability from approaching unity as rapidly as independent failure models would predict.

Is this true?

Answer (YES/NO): NO